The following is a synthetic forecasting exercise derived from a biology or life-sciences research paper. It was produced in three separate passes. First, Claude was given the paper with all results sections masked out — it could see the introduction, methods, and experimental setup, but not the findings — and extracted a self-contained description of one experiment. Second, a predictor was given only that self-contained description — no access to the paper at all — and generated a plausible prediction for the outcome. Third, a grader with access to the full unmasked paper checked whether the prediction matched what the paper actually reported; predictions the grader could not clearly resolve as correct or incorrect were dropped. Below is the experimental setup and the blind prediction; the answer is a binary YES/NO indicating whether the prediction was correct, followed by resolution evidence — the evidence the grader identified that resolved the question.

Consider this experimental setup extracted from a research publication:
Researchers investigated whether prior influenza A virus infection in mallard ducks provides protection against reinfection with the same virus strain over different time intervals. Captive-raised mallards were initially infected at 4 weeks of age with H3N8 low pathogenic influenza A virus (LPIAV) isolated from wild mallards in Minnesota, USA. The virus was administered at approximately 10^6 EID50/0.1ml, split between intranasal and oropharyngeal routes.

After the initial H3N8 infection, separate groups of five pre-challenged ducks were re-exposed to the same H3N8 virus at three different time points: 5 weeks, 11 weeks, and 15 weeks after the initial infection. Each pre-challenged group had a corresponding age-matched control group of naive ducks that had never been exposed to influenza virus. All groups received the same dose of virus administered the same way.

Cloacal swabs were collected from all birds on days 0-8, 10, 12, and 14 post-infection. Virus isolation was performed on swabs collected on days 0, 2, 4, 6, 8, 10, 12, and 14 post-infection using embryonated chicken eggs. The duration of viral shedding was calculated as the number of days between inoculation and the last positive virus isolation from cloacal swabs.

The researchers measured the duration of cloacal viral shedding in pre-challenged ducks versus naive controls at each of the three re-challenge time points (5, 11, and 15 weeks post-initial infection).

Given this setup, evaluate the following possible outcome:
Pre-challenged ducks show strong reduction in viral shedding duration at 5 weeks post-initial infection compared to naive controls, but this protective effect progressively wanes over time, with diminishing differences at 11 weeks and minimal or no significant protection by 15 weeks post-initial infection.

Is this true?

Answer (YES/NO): NO